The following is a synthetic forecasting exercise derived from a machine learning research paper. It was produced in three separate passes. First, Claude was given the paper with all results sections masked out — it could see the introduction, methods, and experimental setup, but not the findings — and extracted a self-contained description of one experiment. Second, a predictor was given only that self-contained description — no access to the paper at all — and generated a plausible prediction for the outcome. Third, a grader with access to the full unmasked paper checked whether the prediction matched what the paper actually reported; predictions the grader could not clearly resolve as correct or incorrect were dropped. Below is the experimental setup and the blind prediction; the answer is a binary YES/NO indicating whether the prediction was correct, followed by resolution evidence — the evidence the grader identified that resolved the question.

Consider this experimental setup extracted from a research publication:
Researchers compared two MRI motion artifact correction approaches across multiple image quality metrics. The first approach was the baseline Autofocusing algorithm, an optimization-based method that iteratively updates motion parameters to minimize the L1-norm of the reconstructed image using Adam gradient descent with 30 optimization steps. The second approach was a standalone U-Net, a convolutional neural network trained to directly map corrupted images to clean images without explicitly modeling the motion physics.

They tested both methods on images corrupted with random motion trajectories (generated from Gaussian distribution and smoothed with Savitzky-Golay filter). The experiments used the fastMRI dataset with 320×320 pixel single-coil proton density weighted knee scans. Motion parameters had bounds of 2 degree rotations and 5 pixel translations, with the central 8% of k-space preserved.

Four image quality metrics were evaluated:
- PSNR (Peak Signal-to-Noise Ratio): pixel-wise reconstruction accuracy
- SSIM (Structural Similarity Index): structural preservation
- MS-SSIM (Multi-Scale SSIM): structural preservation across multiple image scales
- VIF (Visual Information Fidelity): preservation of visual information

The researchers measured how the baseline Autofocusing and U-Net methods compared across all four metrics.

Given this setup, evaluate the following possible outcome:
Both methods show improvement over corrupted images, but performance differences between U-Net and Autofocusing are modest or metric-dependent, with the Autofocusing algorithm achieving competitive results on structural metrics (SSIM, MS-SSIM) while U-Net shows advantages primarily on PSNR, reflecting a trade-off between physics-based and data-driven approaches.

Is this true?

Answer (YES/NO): NO